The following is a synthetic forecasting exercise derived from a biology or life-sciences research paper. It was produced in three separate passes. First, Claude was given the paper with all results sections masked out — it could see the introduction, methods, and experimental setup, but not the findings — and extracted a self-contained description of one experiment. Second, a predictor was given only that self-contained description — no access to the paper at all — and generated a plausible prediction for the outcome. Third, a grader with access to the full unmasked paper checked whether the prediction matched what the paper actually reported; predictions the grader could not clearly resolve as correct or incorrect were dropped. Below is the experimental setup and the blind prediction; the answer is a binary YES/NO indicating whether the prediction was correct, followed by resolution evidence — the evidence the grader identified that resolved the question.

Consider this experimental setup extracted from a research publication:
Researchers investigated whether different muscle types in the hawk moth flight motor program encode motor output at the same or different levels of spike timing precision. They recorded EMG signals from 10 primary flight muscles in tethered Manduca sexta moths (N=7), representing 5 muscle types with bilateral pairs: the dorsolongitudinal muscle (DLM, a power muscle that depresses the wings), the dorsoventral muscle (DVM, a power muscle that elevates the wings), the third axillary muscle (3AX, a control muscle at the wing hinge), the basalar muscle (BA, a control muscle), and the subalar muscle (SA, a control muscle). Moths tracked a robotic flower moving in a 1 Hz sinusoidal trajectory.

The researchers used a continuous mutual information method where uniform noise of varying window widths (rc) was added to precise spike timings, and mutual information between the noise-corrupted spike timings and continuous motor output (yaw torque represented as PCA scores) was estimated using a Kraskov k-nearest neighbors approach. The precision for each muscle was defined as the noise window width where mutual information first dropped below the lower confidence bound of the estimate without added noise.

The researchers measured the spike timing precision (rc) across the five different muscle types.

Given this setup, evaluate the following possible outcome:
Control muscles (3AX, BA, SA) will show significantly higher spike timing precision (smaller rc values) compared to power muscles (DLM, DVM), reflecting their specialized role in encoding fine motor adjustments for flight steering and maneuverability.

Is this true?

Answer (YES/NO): NO